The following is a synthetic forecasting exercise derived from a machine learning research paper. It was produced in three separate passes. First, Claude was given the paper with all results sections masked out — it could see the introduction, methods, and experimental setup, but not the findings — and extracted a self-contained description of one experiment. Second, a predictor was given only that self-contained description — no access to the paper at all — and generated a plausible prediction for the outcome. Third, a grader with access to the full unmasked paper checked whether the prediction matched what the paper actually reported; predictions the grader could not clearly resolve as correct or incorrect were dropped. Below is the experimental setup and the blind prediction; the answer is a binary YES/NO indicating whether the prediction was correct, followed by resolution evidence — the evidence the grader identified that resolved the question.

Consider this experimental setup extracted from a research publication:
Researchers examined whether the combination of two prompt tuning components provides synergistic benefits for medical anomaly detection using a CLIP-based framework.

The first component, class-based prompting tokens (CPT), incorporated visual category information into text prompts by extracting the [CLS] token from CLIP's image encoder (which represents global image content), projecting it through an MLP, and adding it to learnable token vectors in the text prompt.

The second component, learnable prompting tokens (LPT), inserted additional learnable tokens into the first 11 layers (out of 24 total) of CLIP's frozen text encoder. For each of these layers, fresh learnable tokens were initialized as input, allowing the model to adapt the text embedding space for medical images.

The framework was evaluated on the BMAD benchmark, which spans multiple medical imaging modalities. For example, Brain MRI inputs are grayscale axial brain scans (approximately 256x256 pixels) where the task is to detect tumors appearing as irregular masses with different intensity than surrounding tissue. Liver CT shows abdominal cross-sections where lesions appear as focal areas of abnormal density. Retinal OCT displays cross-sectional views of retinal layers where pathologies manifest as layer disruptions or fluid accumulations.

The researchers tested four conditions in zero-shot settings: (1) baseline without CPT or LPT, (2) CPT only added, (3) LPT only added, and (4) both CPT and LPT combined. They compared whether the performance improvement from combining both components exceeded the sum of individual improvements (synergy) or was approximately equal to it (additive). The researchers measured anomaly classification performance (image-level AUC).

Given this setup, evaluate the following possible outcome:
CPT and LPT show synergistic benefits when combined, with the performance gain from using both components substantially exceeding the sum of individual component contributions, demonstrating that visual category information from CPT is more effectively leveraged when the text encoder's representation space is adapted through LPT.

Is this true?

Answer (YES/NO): NO